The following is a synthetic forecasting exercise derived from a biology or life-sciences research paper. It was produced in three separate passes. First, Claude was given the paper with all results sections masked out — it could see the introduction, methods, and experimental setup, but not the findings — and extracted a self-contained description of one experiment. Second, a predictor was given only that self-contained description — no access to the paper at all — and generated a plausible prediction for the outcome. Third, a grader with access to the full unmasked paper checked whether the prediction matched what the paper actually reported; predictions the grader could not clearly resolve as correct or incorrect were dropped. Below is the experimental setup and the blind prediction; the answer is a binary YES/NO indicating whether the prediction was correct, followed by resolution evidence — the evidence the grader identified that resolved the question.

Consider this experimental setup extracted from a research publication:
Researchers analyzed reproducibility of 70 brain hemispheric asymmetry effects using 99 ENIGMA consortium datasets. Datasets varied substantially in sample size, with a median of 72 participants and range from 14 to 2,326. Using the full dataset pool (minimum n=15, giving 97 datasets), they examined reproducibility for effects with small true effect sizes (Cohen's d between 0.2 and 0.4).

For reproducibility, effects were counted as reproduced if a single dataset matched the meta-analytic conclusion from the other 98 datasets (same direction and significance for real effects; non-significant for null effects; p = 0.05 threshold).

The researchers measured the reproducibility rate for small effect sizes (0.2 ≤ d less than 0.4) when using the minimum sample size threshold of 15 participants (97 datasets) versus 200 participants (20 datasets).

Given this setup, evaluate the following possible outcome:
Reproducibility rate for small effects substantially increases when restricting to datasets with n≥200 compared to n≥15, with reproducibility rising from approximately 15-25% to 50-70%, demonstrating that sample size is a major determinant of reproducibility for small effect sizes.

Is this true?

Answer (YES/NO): NO